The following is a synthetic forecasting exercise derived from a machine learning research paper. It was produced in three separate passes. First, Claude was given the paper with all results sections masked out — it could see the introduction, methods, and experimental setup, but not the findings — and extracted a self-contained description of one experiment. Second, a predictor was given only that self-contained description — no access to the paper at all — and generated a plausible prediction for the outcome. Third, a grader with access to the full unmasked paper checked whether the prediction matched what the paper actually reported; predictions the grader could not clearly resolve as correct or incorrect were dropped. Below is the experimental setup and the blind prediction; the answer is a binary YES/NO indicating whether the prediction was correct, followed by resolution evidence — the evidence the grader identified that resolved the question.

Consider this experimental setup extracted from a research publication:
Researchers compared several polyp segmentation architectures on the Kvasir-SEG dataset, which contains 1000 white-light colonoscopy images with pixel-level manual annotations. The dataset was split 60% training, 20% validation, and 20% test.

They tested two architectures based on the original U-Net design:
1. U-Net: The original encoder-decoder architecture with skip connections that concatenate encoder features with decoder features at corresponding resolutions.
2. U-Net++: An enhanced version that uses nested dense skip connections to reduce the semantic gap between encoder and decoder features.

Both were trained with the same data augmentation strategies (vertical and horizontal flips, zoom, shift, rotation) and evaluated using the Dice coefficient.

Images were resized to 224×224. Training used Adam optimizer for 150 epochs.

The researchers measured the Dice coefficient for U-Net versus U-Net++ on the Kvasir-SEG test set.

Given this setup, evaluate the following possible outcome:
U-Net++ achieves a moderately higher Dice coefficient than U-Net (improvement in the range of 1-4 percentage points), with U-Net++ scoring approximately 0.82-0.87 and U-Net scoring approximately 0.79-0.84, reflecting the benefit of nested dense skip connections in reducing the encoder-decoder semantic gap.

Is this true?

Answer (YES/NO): NO